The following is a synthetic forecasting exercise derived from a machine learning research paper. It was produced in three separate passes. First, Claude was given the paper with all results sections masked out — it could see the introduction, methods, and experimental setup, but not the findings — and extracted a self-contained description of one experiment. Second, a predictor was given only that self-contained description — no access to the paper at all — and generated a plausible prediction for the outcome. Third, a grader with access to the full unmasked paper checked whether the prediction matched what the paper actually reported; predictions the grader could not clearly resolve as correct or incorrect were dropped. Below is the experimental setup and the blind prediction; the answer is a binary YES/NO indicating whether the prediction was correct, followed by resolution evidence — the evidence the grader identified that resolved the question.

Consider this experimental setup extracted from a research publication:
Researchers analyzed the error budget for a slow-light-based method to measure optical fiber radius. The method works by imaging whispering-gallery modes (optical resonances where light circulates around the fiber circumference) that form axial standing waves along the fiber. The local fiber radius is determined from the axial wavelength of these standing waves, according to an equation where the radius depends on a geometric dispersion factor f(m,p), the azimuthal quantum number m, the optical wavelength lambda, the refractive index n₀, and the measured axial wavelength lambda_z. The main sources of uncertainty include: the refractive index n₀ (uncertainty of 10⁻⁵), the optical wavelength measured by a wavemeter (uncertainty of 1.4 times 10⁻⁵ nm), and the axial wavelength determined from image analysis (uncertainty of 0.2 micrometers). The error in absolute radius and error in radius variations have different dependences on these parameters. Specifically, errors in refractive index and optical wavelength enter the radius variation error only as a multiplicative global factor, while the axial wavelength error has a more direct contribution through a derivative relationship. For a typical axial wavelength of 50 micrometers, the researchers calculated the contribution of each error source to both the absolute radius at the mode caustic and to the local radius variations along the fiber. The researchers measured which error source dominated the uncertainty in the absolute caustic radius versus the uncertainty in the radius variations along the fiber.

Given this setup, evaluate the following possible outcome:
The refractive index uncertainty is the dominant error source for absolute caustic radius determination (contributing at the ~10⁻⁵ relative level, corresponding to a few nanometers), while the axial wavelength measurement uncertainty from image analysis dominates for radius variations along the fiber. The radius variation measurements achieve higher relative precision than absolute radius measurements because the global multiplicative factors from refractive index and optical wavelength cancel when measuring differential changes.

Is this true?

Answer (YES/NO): NO